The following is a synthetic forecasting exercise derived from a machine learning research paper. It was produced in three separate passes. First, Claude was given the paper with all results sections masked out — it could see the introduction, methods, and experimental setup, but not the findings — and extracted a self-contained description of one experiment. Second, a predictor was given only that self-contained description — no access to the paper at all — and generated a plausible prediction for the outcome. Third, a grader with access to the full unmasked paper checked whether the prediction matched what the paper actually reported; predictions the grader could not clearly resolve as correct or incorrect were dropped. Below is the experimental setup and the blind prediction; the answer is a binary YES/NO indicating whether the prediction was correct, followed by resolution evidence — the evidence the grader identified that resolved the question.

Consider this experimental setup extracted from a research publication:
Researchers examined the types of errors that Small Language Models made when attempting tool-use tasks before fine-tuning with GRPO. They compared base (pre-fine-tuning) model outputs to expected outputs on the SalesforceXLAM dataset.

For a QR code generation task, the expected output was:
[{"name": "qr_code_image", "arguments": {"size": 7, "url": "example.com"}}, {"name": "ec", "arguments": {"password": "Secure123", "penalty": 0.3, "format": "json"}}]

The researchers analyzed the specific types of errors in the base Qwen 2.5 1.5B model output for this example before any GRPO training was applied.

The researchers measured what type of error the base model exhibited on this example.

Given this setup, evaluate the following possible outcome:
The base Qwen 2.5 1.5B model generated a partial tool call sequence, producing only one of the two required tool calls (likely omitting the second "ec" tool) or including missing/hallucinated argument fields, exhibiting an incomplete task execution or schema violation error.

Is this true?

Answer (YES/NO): NO